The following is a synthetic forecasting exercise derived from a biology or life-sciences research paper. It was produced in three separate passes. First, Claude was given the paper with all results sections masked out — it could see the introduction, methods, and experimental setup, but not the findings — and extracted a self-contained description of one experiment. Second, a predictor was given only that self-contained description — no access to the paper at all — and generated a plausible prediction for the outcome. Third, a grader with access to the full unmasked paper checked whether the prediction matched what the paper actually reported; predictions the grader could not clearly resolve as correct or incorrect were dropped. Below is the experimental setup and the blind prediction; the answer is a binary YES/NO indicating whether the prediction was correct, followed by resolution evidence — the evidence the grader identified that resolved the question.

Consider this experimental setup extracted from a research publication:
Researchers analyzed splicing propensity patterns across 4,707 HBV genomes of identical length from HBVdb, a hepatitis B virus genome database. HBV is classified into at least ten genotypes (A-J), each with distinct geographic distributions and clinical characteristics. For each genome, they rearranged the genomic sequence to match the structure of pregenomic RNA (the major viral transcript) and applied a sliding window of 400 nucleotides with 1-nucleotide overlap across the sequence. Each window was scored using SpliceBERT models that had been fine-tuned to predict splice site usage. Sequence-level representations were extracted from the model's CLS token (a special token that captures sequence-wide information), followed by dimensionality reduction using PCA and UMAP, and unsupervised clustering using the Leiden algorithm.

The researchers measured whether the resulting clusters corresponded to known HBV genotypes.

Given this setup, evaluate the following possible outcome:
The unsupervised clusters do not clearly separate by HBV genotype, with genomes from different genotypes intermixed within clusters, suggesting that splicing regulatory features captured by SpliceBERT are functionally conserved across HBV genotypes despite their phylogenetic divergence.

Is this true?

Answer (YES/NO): NO